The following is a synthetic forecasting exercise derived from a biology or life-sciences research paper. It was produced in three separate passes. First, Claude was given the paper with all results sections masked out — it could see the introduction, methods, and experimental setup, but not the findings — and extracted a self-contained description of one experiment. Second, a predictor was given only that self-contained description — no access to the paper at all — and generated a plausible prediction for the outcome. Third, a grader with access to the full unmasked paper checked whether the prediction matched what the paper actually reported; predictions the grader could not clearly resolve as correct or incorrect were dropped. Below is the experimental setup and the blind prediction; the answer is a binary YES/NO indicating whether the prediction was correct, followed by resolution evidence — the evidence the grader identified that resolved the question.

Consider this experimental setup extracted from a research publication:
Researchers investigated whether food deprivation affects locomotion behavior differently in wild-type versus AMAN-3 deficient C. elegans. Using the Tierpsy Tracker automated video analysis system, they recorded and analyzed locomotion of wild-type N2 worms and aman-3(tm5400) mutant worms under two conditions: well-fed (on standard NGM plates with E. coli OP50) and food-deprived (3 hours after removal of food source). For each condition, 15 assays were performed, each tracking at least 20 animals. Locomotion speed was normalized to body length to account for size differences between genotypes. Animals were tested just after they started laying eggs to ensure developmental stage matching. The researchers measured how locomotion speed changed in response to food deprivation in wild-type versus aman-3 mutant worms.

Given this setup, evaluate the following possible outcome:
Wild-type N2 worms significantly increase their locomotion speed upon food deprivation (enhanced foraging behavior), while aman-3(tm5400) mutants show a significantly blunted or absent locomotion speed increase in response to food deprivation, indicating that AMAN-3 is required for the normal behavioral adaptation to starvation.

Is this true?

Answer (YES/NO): YES